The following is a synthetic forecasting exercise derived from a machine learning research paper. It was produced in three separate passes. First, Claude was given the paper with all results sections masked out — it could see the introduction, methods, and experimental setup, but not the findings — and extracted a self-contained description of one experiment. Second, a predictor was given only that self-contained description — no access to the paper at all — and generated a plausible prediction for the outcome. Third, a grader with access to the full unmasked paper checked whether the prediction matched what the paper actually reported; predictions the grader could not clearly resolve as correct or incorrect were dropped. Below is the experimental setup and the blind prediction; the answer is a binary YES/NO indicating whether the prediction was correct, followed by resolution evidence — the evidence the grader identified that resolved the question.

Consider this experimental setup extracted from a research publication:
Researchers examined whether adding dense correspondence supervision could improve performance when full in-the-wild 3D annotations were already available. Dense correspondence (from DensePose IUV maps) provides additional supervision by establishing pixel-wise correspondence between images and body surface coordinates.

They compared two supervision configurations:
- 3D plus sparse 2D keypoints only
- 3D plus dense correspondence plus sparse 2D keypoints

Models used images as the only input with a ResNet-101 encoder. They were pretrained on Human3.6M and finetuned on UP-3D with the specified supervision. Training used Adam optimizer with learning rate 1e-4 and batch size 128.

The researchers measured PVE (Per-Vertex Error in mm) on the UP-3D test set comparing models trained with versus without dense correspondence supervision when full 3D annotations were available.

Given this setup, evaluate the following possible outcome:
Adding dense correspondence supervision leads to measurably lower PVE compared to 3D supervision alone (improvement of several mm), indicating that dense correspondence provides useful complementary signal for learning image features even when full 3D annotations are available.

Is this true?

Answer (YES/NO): YES